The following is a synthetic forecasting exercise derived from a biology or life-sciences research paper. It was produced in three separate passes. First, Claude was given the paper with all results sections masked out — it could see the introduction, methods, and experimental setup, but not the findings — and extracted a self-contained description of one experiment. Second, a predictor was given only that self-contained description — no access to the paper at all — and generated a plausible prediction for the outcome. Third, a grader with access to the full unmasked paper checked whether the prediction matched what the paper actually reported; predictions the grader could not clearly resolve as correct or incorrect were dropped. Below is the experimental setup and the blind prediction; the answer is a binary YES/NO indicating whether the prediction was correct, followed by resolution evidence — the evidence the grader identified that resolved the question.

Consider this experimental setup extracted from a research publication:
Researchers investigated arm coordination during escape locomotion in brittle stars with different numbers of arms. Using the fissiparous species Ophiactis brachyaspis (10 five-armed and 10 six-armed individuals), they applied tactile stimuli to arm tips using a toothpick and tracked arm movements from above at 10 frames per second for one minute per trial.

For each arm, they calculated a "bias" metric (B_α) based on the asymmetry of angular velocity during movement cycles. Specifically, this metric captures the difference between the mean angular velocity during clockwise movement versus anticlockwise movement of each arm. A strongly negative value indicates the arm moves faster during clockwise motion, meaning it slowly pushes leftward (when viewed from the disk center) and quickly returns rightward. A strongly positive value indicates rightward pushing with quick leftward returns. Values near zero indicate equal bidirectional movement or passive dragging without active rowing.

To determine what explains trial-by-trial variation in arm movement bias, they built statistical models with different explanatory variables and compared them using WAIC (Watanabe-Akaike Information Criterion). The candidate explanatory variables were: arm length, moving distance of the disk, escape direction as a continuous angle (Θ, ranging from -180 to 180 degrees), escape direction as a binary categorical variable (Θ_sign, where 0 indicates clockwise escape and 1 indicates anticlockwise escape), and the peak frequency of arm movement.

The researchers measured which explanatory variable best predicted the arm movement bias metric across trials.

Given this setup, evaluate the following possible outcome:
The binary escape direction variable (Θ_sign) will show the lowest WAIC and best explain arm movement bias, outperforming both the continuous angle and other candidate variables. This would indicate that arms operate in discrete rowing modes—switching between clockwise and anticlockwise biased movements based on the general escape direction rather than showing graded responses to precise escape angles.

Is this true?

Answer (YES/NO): NO